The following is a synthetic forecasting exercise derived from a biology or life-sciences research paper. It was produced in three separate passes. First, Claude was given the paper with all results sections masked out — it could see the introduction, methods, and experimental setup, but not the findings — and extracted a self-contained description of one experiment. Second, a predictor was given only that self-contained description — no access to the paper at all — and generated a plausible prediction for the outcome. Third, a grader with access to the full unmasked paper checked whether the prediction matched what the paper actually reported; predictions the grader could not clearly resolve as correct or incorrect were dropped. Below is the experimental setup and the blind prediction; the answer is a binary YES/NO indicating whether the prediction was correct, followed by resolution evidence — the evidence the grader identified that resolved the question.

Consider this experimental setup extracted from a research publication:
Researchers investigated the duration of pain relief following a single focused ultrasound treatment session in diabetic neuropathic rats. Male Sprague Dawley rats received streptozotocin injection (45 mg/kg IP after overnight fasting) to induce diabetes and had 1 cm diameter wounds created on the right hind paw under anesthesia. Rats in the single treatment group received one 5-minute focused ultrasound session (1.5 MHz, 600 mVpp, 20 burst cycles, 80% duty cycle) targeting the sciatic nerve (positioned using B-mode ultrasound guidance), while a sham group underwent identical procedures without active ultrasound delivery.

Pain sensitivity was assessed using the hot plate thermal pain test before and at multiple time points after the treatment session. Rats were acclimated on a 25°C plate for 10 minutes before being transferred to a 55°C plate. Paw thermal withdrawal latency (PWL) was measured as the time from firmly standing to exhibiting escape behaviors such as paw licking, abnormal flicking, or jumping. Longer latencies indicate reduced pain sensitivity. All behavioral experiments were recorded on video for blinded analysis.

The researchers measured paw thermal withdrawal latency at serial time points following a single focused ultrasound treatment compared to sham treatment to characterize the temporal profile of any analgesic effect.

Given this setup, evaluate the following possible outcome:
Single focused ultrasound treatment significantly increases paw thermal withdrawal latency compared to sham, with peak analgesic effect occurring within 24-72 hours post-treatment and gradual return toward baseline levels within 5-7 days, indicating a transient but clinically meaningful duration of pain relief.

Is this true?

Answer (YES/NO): NO